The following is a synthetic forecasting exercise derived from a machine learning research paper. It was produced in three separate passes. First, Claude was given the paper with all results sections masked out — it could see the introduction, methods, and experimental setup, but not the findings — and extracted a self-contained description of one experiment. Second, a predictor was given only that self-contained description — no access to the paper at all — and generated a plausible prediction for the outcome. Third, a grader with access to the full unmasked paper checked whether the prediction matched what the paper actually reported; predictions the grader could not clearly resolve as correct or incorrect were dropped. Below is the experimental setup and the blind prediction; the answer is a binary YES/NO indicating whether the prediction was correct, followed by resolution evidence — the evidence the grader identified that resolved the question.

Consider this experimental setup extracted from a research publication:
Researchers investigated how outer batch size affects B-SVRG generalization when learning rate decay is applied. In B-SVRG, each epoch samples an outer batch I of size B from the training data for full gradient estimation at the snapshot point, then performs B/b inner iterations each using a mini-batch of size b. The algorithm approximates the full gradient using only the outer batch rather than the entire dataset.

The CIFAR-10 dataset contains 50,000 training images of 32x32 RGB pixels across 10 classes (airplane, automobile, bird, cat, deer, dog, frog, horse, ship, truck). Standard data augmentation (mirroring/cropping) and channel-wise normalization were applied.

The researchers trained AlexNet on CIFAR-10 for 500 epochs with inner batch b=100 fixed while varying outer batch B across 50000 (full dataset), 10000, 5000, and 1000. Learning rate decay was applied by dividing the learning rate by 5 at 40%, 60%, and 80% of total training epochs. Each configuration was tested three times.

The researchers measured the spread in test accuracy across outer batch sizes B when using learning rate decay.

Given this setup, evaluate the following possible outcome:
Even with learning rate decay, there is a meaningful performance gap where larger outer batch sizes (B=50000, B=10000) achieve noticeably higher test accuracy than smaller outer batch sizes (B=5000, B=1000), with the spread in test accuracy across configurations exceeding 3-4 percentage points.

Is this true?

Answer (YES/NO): NO